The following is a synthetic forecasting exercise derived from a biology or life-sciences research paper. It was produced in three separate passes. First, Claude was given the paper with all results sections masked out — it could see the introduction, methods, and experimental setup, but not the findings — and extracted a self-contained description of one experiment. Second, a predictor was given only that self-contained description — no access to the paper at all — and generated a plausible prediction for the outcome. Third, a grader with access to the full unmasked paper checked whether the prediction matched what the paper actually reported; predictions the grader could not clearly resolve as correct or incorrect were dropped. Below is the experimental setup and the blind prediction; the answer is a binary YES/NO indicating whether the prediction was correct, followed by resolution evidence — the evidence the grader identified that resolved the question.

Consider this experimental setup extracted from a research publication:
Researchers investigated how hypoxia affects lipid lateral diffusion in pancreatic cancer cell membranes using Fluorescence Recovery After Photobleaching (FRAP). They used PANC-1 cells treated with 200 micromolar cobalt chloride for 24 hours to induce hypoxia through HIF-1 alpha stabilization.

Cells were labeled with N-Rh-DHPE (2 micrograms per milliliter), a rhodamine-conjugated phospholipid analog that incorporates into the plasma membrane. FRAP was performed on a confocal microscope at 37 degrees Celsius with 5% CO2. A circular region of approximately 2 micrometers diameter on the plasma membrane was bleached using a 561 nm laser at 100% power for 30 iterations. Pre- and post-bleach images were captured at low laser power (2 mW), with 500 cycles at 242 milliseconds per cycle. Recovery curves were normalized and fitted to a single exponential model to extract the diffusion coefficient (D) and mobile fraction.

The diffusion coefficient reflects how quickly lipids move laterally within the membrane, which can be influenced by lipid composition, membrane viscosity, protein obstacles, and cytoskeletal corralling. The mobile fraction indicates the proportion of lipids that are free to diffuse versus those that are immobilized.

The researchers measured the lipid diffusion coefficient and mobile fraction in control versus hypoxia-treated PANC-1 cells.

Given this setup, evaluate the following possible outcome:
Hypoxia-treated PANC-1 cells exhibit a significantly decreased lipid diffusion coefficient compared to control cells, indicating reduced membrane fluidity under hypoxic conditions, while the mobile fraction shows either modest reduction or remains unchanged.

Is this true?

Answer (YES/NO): NO